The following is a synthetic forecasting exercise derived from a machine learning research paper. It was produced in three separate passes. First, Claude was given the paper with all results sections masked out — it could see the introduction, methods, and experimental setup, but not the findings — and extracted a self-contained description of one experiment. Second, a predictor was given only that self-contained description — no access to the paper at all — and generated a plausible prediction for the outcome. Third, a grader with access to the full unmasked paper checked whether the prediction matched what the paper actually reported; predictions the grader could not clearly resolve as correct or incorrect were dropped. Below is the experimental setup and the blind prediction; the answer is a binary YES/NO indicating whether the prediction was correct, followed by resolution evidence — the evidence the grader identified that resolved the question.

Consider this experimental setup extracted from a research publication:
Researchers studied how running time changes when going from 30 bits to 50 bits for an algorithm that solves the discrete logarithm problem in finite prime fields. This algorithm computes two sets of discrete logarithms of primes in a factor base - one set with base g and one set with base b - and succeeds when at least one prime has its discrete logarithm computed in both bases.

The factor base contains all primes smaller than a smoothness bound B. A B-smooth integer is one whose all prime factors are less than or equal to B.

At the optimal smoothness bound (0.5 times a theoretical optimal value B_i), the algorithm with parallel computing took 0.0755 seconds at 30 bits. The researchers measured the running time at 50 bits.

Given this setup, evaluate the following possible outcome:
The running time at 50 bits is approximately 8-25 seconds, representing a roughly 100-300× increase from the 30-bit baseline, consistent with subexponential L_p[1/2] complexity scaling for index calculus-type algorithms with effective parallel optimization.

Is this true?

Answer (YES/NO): YES